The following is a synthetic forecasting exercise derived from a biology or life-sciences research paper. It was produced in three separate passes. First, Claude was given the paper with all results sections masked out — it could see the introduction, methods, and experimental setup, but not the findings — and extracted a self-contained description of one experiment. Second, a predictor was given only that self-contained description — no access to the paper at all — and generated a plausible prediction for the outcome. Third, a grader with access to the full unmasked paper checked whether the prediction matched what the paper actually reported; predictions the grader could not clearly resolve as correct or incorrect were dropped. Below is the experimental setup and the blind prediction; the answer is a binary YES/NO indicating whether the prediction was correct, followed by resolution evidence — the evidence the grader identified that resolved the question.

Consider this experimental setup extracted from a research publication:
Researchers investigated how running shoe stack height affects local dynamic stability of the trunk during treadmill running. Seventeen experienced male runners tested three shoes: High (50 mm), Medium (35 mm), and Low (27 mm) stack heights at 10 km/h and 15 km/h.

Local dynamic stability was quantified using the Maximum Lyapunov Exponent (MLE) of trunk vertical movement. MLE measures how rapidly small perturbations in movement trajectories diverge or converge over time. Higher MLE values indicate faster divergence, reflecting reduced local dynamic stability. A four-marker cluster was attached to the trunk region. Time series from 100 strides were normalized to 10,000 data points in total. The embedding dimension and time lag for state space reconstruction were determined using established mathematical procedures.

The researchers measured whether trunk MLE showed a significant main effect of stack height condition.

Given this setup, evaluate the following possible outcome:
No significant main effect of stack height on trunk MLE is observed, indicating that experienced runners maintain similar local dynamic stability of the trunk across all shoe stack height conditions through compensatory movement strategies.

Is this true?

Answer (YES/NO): YES